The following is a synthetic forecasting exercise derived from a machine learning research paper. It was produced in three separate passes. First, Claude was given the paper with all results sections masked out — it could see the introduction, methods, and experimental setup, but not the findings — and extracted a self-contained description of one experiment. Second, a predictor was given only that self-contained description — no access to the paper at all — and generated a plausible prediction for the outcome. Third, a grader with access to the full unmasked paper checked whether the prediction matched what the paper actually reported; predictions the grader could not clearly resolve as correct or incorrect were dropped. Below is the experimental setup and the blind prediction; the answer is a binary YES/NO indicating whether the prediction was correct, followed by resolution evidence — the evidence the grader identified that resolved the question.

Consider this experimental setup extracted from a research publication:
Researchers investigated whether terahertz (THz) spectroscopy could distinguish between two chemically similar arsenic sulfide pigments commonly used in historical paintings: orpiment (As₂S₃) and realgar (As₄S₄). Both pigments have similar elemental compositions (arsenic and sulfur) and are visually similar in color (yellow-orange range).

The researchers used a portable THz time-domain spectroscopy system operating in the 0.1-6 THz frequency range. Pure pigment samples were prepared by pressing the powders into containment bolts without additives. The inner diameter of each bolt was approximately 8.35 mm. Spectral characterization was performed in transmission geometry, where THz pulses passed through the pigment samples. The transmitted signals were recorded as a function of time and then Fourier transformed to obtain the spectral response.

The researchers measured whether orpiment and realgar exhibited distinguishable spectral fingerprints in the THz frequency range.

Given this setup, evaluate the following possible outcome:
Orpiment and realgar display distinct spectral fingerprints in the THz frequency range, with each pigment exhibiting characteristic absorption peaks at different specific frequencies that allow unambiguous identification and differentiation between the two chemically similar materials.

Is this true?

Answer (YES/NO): YES